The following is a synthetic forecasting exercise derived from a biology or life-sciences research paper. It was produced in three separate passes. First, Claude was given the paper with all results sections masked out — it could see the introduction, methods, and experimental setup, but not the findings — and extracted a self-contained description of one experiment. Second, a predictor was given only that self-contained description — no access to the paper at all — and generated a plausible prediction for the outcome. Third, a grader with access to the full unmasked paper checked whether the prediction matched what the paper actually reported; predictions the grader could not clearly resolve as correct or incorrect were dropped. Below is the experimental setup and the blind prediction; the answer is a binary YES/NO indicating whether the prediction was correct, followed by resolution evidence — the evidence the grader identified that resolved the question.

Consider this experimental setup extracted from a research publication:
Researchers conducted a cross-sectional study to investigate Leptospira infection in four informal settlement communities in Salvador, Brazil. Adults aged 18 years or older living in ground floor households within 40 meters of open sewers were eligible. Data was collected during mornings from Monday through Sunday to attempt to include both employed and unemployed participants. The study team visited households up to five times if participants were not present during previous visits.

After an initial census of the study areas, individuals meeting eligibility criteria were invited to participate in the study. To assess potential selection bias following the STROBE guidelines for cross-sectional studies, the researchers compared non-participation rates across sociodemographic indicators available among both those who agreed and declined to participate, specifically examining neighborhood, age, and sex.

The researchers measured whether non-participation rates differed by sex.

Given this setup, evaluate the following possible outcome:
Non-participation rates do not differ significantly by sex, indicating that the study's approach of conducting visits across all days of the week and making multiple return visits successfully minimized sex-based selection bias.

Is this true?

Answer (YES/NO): NO